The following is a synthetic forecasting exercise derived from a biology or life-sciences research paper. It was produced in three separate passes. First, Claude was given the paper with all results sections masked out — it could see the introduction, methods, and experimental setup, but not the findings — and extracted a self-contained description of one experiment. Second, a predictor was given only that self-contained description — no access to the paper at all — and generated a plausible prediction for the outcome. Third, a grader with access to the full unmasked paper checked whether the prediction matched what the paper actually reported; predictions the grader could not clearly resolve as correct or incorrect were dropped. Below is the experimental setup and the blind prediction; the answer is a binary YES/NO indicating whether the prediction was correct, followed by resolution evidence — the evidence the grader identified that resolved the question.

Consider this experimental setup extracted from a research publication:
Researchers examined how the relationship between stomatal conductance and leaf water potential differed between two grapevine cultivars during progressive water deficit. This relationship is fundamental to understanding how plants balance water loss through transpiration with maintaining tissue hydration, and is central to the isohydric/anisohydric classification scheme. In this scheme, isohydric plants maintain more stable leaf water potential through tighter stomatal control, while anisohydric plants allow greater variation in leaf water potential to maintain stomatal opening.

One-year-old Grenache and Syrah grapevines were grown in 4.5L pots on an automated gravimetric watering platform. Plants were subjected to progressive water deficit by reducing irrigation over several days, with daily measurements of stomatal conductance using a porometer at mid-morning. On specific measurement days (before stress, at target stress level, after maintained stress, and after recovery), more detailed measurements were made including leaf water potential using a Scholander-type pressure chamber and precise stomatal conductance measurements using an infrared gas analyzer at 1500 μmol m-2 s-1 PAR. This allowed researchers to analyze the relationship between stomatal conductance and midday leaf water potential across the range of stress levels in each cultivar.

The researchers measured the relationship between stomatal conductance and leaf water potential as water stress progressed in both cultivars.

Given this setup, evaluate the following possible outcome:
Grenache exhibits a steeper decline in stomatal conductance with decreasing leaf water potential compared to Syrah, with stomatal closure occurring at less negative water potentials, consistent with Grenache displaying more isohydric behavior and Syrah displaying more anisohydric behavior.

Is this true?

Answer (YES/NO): YES